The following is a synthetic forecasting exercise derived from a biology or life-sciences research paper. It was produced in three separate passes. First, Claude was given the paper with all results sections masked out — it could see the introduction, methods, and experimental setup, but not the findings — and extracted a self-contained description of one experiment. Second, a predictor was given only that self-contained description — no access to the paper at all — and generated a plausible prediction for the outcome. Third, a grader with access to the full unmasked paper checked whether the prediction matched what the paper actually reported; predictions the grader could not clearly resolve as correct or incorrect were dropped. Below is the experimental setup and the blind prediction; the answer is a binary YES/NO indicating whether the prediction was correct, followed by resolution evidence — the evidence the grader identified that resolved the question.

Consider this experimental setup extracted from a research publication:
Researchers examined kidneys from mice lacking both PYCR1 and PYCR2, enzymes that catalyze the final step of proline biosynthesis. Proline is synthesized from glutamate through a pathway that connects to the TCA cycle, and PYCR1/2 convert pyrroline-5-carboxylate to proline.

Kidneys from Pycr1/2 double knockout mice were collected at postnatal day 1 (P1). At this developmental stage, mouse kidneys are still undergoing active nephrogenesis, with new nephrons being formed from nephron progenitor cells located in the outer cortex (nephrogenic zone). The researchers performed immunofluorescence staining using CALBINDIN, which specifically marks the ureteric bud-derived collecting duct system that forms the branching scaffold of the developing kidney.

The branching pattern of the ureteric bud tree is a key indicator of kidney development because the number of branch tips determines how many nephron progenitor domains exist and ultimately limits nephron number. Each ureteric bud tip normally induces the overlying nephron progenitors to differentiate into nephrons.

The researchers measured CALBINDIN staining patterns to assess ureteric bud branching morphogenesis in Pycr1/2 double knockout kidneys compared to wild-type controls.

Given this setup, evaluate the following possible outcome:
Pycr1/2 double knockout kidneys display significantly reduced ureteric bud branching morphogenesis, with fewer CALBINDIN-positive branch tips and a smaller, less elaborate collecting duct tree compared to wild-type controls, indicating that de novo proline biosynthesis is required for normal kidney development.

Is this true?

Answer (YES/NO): NO